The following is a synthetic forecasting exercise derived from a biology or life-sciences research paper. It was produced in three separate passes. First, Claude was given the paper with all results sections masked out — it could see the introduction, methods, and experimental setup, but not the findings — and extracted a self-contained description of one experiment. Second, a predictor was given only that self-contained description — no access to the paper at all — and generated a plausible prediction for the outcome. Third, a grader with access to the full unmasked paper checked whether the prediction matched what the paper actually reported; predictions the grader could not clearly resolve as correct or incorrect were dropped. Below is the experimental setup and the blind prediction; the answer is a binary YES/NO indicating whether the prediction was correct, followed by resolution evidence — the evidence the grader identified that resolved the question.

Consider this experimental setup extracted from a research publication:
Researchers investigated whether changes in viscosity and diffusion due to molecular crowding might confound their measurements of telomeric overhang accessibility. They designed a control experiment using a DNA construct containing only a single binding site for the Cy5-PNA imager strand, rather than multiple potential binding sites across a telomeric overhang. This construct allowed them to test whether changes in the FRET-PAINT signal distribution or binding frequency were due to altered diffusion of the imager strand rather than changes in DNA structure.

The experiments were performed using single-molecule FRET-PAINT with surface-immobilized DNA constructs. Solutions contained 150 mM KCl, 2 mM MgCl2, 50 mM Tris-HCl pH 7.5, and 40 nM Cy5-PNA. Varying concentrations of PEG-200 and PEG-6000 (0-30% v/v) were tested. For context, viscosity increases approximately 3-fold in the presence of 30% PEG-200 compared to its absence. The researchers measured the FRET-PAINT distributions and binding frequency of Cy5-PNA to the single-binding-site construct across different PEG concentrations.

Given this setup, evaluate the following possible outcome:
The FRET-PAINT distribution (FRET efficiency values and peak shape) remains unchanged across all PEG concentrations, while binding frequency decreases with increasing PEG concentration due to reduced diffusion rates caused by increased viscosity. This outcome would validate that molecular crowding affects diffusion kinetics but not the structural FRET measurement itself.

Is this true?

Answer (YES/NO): NO